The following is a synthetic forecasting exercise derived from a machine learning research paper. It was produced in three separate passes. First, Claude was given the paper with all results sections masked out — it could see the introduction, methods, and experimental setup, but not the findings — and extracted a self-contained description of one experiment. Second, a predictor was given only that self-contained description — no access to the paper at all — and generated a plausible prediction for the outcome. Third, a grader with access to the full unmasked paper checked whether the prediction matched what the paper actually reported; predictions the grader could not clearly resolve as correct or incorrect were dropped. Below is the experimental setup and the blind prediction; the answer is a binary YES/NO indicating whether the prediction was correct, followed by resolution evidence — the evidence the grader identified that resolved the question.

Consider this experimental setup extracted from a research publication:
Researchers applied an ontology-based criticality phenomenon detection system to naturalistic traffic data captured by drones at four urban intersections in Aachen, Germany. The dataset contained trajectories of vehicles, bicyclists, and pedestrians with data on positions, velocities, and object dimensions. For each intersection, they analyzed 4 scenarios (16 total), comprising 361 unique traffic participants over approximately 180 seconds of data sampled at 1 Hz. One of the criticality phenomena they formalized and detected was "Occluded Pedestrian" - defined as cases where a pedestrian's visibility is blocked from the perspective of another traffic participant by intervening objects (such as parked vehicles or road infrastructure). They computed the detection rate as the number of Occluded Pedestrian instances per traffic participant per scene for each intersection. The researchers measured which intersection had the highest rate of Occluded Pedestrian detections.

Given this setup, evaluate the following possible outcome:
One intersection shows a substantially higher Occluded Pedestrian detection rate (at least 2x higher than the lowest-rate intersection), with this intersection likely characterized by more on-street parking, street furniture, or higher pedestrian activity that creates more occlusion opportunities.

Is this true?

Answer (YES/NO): YES